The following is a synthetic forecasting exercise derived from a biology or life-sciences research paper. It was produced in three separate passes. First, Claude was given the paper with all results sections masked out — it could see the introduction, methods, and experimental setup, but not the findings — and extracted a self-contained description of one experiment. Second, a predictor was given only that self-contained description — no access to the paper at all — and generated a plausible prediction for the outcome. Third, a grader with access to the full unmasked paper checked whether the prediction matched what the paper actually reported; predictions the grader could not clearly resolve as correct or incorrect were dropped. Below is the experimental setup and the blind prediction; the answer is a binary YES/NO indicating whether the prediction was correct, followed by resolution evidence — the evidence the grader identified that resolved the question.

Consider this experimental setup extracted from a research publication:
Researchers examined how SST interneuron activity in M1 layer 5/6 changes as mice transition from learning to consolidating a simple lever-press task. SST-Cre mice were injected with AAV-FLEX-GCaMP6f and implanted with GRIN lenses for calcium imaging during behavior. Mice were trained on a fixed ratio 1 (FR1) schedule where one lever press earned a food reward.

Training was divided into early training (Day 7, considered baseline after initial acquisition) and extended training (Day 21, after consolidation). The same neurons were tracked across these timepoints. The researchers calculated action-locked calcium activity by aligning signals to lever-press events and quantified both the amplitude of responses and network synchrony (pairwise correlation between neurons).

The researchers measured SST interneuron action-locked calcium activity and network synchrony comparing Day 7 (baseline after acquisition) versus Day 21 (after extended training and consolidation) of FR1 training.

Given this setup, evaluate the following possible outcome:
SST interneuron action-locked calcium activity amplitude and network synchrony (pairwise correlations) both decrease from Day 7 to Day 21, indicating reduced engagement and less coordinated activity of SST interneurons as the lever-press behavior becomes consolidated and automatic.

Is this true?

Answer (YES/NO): YES